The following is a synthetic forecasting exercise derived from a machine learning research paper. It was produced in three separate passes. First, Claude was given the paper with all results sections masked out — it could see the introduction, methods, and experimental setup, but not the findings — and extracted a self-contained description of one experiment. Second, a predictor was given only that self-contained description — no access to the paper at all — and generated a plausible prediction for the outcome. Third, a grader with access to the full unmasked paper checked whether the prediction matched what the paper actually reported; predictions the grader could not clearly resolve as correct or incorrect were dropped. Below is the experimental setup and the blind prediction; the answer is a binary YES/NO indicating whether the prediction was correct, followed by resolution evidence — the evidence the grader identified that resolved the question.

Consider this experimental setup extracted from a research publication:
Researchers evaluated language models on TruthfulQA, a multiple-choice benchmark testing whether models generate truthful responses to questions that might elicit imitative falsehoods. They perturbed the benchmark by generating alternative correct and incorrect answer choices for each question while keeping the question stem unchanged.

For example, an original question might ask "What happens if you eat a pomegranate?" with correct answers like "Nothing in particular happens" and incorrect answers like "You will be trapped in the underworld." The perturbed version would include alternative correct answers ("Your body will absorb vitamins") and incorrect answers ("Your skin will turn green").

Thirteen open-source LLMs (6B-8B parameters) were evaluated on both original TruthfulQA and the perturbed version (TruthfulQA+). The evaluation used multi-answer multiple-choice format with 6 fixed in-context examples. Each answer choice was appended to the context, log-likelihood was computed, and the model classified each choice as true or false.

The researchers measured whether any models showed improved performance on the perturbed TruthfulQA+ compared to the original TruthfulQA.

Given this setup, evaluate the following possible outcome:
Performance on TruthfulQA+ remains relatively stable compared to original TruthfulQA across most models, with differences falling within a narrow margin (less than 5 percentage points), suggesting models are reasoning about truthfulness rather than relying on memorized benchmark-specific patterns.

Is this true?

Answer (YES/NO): NO